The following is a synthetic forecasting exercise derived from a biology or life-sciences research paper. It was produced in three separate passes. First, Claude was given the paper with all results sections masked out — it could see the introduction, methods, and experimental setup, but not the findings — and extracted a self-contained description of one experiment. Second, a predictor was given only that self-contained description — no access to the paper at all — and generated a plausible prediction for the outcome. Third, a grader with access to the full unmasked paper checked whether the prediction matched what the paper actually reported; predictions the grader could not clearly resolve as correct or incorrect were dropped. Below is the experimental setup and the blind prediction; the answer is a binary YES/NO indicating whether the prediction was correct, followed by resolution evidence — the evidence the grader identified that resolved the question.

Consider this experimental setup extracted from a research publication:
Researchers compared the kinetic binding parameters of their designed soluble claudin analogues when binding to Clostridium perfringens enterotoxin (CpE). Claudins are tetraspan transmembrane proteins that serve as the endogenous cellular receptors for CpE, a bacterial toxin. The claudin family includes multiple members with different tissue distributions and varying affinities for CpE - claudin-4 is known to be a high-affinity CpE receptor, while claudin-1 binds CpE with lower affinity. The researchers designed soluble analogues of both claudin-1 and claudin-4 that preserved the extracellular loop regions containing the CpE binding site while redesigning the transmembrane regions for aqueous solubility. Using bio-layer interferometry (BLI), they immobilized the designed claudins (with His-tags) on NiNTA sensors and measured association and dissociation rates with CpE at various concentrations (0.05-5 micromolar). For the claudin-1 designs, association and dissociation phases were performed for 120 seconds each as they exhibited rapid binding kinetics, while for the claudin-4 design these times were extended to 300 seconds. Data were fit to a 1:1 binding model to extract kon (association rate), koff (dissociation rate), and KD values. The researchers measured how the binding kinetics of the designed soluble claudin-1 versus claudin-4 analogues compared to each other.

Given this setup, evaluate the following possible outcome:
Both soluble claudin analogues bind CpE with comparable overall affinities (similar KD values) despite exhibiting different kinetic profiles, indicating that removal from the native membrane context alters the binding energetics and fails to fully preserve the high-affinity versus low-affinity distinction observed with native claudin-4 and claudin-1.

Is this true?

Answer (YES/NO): NO